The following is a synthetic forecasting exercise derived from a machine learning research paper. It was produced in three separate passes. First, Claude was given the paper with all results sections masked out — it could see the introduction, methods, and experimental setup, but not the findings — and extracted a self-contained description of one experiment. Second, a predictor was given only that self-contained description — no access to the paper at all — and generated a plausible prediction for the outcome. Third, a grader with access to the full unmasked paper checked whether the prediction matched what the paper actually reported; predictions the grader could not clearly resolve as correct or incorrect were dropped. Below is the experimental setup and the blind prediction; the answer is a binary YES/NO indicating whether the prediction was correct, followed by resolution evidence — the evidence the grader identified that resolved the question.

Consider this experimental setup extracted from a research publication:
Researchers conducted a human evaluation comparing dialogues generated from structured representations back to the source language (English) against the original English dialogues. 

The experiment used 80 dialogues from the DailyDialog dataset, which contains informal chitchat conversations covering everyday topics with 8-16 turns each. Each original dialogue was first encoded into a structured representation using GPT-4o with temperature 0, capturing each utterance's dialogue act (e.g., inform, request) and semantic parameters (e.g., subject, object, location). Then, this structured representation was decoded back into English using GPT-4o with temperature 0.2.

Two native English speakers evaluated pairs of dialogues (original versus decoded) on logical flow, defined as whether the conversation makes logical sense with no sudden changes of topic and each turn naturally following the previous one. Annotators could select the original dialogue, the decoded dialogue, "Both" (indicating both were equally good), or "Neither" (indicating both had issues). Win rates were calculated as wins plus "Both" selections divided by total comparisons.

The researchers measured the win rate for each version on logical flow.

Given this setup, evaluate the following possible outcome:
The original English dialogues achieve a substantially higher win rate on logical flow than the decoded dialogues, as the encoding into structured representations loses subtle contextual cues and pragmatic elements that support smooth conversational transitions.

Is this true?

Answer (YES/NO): NO